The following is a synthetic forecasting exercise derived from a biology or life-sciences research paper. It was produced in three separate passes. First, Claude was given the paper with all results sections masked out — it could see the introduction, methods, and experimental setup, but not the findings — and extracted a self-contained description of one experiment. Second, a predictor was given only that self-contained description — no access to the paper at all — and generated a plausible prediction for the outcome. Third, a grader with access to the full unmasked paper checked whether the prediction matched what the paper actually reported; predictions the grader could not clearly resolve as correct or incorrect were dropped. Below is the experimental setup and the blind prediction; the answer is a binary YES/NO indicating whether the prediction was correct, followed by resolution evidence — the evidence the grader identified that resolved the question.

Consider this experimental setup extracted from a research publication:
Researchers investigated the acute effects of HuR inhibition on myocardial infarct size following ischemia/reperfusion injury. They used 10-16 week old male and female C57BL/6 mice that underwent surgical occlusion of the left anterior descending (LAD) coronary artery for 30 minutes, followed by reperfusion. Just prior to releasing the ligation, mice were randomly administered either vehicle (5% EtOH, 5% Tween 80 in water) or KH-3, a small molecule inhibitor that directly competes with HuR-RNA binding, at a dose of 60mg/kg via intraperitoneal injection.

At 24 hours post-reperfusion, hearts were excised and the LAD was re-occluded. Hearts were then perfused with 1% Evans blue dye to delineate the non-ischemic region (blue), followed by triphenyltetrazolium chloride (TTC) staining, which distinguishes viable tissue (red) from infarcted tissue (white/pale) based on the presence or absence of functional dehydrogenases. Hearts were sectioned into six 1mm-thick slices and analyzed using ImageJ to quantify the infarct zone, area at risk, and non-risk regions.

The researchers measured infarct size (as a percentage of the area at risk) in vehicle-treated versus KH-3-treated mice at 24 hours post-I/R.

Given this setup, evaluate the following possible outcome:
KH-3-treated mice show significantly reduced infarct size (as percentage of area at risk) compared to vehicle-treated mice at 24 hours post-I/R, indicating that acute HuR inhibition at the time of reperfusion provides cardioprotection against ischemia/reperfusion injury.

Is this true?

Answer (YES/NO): NO